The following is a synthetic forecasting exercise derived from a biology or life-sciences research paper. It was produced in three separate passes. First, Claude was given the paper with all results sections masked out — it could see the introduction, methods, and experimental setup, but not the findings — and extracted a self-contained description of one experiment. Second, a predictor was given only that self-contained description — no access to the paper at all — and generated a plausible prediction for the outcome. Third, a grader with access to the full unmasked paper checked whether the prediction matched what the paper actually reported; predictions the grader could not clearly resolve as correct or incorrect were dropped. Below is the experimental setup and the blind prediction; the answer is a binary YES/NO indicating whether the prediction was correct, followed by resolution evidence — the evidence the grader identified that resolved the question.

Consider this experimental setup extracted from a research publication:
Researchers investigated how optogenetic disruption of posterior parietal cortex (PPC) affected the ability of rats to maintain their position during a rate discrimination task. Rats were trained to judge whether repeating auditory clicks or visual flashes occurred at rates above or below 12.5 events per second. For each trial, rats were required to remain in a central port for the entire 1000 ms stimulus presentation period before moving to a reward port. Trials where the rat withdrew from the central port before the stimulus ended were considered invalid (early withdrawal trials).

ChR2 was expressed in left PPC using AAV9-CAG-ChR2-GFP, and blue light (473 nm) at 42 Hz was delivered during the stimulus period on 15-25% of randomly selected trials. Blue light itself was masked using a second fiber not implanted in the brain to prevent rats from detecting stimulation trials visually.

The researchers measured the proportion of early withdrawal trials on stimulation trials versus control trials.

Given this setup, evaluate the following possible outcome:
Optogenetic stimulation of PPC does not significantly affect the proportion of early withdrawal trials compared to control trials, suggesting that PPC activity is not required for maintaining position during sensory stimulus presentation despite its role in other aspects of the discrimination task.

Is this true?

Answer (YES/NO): YES